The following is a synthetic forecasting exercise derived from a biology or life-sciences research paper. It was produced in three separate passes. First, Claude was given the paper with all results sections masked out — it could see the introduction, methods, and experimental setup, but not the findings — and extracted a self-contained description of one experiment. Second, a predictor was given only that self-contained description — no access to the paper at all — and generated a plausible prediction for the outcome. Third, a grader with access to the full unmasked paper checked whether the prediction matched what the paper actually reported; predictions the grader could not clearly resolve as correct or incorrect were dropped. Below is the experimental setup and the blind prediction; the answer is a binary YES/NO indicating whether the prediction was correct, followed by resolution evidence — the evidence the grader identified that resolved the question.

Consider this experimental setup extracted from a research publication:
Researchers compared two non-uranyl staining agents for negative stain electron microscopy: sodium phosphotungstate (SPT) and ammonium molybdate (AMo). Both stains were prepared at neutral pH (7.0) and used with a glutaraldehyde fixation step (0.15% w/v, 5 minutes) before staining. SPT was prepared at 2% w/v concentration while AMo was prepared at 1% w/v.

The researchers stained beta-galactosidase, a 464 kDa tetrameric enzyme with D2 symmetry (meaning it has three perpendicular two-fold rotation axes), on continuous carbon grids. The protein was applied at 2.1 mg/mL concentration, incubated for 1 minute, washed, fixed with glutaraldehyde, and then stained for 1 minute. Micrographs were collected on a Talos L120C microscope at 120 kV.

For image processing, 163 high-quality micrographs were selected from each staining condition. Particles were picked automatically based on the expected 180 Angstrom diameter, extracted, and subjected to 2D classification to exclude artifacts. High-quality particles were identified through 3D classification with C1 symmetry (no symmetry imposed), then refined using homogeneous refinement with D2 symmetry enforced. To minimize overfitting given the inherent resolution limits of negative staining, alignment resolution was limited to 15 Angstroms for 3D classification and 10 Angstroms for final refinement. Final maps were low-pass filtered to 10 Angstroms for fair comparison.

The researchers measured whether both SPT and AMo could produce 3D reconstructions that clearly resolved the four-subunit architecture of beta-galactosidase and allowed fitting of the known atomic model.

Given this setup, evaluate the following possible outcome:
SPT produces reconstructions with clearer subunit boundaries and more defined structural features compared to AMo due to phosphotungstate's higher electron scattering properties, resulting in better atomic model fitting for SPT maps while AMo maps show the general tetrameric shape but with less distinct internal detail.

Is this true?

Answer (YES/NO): NO